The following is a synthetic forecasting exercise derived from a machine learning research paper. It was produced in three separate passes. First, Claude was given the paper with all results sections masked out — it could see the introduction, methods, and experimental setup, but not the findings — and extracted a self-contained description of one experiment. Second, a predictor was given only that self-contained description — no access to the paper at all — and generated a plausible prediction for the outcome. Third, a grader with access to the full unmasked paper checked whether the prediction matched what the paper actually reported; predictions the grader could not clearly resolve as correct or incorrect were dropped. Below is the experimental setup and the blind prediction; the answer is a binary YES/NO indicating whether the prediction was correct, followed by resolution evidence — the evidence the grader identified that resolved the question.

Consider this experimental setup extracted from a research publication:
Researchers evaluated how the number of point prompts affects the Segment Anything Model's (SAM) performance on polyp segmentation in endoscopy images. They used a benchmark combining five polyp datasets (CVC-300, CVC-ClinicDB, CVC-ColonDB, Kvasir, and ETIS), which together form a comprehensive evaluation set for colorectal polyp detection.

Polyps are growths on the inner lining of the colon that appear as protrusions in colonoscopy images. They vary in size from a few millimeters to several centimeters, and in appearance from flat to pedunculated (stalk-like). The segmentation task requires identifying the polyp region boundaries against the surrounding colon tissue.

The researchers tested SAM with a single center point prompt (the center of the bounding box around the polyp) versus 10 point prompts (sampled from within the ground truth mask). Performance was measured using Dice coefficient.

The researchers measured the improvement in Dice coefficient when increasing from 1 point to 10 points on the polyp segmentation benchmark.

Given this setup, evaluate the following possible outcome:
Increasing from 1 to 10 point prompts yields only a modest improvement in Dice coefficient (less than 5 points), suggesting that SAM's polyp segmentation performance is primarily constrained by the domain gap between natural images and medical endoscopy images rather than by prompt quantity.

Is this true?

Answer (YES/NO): NO